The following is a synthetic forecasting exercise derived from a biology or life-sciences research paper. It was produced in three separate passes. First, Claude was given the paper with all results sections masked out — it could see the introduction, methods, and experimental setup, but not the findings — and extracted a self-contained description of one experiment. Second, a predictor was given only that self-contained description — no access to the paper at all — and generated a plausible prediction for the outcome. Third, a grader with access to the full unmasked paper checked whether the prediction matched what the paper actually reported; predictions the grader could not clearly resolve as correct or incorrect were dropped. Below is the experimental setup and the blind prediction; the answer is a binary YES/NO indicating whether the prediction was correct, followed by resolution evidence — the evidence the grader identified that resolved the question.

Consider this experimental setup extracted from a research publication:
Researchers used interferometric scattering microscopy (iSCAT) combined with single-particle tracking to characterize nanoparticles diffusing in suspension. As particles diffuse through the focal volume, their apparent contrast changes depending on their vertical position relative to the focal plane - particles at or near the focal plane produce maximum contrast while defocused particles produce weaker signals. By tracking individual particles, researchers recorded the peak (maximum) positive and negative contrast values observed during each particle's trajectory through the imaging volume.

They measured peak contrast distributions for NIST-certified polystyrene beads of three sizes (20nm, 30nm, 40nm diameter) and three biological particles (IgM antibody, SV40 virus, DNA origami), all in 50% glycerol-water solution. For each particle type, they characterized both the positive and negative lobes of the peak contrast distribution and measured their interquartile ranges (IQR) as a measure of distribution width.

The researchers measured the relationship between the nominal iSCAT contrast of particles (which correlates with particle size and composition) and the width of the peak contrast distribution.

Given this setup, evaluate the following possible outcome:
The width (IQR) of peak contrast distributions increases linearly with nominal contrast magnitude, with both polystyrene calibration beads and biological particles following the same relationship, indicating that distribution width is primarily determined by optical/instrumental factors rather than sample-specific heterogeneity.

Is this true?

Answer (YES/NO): NO